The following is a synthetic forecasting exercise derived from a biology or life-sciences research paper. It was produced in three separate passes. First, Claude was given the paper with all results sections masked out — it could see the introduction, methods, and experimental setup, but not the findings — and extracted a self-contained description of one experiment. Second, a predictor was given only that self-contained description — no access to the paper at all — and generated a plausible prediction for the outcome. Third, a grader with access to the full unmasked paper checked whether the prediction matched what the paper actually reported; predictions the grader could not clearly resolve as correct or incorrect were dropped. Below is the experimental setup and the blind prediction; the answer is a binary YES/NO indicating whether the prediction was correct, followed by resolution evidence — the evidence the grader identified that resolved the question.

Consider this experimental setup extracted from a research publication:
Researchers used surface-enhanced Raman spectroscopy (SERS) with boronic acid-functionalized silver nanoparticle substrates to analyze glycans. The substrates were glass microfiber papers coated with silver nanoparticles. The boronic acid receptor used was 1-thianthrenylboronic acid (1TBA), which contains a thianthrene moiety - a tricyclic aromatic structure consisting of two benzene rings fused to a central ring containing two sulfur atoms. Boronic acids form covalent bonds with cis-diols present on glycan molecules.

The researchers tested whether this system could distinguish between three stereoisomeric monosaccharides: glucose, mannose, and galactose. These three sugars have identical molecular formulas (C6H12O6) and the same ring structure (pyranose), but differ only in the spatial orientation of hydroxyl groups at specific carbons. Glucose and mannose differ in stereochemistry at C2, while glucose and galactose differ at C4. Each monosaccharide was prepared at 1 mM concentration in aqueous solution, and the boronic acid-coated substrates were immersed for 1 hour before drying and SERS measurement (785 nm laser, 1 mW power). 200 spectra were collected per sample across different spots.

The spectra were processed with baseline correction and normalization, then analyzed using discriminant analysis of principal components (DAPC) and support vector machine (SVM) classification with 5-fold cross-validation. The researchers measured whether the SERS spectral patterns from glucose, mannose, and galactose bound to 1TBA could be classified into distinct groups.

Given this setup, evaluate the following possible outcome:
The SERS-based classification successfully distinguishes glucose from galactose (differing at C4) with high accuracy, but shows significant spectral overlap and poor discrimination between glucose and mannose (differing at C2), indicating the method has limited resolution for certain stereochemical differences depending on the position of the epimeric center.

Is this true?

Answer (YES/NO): NO